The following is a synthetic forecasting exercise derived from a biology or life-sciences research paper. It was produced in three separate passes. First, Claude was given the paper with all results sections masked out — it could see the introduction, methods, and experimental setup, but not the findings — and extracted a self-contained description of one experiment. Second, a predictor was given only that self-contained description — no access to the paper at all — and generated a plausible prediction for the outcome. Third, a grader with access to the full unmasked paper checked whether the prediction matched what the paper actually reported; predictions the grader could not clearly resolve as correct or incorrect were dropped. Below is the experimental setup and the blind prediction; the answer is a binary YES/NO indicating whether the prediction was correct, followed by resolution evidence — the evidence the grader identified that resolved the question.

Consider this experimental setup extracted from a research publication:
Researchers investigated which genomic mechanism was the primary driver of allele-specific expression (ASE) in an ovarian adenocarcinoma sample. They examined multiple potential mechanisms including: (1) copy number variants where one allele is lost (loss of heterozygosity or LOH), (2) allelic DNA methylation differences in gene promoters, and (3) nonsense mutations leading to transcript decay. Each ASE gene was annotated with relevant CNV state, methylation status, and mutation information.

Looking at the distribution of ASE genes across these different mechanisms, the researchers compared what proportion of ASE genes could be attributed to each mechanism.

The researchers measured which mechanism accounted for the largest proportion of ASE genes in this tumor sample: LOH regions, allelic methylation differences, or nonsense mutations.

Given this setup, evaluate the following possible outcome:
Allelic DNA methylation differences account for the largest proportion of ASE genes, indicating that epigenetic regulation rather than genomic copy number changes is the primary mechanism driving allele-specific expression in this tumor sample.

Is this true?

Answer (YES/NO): NO